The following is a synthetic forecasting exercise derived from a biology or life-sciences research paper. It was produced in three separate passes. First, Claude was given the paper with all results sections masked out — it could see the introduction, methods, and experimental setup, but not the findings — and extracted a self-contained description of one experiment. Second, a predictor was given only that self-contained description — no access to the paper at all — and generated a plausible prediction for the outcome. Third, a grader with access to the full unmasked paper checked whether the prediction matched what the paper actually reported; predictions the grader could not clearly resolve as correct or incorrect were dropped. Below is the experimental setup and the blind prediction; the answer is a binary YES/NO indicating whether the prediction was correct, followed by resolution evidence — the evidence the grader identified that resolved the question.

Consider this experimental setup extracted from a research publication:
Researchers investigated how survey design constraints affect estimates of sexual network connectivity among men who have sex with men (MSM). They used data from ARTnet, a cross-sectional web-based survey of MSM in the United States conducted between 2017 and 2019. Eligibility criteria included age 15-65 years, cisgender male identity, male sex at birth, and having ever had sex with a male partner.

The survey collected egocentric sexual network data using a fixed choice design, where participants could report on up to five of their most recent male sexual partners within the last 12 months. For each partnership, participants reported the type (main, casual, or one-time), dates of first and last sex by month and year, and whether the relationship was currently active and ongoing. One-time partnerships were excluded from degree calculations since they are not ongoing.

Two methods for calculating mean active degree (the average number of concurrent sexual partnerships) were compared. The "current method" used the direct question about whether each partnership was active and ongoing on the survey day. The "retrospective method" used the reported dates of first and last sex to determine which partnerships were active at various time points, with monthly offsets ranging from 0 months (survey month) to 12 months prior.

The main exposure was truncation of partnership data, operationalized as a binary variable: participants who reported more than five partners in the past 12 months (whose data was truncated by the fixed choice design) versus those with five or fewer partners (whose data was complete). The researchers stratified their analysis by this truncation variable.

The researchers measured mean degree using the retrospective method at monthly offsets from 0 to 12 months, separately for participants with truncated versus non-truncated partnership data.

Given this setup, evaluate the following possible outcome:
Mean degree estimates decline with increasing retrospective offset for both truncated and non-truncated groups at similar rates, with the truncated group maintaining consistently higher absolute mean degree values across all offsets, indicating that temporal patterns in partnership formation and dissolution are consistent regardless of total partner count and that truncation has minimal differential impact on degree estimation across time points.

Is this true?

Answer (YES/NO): NO